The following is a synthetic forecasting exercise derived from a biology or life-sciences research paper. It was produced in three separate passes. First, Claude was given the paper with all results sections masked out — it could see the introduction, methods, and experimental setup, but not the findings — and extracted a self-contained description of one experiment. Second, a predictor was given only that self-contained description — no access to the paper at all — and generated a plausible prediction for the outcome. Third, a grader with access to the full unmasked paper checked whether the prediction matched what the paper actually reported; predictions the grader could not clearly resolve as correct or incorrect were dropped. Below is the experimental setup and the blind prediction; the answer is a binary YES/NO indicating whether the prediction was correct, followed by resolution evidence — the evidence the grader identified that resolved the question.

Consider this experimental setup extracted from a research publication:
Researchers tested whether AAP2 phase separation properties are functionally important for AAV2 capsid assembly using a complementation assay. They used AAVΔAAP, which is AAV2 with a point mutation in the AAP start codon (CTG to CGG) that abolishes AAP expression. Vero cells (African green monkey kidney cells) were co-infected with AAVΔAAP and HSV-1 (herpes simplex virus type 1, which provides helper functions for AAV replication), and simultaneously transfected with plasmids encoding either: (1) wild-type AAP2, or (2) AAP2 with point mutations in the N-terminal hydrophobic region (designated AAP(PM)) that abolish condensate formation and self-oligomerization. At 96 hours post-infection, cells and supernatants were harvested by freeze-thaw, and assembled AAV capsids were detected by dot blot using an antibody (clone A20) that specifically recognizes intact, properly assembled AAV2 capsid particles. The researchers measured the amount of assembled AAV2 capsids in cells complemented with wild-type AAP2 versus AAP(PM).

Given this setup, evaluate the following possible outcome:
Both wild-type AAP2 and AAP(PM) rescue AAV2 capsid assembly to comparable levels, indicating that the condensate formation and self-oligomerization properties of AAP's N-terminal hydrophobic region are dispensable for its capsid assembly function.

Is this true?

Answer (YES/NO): NO